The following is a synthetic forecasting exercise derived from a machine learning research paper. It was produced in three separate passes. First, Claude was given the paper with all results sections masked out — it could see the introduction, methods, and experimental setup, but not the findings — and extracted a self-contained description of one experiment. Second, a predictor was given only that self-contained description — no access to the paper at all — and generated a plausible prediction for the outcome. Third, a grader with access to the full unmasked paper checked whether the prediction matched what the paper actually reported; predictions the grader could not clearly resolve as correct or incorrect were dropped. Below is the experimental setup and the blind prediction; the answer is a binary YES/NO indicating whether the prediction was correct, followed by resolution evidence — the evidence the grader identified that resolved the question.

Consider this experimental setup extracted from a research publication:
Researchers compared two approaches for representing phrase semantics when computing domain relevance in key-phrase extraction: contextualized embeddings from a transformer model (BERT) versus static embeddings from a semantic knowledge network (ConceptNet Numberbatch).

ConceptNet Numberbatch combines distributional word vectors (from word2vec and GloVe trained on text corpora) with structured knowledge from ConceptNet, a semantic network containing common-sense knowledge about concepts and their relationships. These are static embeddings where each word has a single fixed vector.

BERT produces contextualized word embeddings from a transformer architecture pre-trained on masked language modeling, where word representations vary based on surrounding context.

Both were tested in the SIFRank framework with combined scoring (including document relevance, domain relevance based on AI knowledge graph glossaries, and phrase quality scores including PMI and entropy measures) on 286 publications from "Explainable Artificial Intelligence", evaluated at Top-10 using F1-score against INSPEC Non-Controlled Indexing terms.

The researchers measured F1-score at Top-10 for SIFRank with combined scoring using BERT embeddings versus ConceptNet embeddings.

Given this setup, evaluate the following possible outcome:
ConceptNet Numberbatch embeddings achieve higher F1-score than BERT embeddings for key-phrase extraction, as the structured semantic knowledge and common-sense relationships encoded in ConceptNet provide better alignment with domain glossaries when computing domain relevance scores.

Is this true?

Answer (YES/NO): YES